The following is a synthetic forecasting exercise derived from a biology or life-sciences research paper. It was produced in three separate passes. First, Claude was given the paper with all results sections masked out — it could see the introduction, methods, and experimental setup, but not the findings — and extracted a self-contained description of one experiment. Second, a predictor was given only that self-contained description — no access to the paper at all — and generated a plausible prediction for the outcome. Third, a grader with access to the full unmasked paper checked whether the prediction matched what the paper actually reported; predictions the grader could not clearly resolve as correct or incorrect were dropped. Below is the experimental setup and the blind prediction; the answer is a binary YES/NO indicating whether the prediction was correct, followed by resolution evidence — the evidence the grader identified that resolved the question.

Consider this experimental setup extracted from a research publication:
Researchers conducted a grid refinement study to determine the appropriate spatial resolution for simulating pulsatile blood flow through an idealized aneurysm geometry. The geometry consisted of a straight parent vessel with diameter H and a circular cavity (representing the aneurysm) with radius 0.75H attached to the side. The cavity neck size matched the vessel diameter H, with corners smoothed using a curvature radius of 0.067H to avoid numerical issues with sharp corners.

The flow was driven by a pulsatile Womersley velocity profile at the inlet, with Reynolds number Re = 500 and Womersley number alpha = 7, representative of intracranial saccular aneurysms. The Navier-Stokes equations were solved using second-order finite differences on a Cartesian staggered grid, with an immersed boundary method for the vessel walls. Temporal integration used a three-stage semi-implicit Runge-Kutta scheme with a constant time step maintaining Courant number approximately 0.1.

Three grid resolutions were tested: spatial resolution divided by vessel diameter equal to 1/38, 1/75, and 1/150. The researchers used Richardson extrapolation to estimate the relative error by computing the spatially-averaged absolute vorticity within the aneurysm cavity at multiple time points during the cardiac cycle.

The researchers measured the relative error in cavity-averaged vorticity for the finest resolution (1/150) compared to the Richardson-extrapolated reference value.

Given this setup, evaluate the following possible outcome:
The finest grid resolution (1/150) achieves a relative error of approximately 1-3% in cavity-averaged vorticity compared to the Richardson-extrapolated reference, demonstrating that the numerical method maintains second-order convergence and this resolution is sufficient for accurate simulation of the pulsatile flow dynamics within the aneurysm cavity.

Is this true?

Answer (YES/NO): YES